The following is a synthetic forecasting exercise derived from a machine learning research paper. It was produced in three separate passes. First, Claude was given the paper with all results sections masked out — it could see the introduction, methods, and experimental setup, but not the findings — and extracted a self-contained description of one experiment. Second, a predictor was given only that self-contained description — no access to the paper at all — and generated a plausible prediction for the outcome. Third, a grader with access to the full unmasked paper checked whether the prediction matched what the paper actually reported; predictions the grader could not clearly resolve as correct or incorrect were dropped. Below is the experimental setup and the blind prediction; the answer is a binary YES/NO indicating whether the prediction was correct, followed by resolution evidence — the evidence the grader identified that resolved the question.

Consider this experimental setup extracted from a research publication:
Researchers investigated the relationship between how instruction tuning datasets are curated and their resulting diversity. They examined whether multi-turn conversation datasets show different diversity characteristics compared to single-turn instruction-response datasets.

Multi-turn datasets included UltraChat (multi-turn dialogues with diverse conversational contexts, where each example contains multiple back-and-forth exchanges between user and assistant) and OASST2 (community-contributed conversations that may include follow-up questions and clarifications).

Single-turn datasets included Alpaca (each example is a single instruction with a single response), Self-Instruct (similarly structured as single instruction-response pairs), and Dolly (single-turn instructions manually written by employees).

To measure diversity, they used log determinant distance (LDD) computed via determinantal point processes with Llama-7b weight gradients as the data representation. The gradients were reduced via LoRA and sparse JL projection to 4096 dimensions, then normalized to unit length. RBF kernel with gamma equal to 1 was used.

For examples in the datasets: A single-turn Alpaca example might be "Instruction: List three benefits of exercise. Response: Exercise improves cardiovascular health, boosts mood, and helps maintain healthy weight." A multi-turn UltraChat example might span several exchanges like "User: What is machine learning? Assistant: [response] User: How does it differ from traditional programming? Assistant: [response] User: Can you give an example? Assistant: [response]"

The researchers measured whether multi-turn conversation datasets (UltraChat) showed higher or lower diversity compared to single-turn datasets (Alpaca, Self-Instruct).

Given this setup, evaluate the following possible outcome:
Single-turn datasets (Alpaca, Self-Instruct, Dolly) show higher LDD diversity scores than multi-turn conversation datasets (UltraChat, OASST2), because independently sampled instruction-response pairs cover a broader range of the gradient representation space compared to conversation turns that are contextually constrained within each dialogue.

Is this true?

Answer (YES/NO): YES